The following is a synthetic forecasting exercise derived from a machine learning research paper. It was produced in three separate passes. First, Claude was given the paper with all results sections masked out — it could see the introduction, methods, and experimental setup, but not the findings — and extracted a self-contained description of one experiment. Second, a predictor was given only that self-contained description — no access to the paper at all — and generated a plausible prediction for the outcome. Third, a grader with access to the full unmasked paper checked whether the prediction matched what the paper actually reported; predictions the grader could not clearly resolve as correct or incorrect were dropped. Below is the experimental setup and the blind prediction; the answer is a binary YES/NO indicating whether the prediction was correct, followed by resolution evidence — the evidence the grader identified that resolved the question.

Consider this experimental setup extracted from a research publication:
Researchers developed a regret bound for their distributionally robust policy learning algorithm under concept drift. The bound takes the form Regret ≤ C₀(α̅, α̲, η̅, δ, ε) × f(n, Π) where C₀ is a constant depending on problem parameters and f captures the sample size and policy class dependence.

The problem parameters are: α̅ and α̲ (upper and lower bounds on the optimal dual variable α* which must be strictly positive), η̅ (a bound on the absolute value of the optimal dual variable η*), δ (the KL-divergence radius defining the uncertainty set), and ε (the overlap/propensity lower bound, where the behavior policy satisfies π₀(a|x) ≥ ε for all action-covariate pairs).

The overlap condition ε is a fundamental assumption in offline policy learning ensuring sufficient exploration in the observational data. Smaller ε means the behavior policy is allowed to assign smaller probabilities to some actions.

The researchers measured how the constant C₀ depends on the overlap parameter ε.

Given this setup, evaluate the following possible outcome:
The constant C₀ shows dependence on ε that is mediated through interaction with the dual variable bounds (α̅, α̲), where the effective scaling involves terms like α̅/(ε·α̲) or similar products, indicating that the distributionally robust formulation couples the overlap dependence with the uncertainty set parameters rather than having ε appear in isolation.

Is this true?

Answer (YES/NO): NO